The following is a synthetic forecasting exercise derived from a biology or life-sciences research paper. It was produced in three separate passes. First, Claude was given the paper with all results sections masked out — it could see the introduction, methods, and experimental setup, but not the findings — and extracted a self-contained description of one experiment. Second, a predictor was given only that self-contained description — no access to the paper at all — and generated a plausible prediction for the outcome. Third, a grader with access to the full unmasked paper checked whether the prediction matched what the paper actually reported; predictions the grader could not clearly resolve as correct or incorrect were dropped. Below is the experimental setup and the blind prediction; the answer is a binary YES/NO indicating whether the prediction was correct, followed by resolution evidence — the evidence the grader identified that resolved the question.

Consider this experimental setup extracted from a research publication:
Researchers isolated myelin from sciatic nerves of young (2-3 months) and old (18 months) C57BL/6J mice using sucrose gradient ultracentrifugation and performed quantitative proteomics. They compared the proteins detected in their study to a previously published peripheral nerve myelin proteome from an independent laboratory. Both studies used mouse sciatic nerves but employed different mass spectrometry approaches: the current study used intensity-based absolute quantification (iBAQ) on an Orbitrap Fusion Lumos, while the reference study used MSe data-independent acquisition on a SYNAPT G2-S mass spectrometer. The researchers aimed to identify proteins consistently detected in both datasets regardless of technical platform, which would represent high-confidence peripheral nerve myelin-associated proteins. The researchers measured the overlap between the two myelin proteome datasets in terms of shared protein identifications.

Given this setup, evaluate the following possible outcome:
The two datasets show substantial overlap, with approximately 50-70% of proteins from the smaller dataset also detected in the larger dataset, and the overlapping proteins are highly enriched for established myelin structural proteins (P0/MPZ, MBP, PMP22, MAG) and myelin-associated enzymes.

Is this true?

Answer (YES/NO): NO